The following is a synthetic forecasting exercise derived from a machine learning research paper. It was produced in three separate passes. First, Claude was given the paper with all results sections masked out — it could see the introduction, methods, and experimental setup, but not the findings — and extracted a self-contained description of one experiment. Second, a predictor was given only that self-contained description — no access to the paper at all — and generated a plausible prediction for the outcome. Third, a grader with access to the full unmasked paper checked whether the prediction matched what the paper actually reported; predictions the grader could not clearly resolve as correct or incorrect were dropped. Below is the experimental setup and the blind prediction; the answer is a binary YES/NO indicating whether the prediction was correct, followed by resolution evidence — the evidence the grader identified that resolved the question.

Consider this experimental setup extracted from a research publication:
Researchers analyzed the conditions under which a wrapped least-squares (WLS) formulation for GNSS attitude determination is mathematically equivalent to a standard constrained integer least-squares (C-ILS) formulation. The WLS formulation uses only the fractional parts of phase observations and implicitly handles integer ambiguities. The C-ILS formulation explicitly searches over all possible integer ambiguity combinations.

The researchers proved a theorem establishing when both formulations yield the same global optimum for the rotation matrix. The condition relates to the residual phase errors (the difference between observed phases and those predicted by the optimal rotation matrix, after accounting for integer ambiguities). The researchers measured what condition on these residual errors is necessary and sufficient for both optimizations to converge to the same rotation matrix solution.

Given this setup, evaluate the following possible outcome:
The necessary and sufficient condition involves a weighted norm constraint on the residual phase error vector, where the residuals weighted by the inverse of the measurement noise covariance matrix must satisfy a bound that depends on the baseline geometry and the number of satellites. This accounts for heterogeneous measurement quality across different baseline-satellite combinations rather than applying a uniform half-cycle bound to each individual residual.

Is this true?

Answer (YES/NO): NO